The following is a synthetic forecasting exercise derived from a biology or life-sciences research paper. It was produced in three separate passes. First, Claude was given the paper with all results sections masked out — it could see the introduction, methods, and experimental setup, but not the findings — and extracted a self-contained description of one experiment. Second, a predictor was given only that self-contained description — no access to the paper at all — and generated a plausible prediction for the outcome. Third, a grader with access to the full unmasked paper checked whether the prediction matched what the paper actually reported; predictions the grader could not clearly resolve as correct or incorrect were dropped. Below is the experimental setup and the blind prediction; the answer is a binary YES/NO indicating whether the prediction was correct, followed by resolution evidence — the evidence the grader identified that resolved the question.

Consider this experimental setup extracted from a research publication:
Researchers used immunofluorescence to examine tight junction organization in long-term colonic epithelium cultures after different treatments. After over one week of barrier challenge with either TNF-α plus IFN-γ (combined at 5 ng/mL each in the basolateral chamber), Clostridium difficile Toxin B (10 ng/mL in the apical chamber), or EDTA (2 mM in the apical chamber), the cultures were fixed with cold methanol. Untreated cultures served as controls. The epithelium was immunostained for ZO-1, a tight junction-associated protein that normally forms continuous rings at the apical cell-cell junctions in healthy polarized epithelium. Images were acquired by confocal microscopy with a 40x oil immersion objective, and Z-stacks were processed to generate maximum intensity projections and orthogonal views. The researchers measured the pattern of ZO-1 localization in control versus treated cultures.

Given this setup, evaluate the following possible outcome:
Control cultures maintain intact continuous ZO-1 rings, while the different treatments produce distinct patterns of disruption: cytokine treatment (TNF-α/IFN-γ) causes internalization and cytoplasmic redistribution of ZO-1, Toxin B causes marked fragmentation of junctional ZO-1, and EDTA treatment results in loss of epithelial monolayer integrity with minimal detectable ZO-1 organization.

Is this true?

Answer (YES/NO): NO